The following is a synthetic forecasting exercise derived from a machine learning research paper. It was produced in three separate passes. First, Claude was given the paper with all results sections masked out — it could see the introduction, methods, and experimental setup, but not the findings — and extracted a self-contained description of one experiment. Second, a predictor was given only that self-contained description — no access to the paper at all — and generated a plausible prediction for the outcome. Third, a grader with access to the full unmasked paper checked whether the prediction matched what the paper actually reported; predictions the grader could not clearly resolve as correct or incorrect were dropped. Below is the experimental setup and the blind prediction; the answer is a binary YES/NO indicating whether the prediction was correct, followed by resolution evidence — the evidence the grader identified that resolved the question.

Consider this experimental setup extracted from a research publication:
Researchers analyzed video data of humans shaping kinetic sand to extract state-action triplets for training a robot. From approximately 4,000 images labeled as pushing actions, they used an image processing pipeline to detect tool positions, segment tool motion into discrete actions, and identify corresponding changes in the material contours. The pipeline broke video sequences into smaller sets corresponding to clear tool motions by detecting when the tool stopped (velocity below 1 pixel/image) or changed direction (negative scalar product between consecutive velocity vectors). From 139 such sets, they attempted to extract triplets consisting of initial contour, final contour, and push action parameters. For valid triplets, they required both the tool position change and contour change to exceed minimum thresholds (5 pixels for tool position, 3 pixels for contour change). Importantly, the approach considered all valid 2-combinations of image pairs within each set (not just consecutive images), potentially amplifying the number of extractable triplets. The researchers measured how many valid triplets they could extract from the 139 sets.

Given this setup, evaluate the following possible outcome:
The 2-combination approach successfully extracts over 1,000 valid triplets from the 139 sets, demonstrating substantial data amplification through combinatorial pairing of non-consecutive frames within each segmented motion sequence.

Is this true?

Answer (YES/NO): YES